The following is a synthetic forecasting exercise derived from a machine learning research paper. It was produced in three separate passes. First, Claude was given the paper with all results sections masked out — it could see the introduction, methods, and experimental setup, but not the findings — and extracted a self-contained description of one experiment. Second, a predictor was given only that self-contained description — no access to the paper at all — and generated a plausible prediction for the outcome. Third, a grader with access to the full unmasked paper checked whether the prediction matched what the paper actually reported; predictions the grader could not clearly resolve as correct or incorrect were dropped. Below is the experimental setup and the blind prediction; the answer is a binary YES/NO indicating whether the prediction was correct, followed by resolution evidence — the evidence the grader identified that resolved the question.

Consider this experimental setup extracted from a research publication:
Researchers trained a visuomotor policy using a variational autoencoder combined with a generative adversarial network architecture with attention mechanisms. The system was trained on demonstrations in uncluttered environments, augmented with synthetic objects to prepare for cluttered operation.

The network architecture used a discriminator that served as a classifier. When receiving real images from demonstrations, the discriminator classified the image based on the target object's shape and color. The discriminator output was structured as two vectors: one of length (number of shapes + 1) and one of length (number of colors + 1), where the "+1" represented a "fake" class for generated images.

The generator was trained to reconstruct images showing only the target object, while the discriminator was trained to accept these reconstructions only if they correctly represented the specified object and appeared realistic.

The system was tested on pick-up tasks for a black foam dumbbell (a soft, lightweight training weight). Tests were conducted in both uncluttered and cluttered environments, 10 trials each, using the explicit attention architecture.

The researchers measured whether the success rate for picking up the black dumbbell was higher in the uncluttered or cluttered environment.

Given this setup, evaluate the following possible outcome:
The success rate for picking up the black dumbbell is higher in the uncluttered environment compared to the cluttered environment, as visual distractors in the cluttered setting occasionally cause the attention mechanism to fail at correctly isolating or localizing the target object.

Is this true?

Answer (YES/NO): NO